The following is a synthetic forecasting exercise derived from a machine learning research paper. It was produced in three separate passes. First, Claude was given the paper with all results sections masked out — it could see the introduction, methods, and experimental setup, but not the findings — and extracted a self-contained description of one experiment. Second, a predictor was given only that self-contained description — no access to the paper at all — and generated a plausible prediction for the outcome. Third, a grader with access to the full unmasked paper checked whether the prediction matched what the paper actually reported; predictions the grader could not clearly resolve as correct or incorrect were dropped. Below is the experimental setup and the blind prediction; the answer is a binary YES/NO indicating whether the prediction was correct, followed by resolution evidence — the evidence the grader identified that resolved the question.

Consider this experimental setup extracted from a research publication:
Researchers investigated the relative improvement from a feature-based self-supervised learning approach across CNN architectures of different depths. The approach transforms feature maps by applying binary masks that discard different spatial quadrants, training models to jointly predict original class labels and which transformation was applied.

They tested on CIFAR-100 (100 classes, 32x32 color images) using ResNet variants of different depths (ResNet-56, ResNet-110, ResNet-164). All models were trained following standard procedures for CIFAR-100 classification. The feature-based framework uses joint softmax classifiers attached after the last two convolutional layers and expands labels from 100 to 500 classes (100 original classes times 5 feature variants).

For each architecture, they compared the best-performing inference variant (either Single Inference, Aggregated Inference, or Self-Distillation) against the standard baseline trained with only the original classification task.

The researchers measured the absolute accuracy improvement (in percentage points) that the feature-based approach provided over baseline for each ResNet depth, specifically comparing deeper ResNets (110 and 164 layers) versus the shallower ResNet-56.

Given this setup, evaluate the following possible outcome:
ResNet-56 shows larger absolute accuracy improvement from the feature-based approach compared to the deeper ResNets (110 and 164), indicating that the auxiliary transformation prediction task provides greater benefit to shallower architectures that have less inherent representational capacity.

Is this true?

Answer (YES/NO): NO